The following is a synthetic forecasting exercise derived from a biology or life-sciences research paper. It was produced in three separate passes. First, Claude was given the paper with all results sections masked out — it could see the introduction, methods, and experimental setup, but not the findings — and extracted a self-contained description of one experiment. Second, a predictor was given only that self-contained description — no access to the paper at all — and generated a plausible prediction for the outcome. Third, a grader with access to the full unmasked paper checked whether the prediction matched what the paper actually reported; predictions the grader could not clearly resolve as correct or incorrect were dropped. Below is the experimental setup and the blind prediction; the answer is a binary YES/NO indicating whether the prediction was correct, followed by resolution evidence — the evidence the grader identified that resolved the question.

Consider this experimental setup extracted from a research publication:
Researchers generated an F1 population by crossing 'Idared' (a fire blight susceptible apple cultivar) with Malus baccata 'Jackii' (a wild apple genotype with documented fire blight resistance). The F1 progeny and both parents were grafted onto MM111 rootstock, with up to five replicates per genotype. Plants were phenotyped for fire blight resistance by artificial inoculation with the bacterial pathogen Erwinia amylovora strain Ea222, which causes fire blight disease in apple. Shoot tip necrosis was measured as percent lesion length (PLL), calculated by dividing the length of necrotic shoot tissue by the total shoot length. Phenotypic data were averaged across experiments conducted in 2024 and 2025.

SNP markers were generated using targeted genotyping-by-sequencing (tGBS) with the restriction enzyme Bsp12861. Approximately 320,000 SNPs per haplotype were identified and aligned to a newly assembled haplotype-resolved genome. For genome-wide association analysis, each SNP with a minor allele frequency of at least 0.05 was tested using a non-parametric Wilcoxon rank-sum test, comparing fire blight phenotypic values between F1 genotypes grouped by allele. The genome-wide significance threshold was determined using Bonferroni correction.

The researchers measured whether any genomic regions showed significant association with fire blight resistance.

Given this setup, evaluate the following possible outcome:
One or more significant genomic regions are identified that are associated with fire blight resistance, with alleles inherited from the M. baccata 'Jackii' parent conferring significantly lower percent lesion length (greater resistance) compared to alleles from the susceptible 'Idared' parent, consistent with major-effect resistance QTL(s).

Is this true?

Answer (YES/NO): YES